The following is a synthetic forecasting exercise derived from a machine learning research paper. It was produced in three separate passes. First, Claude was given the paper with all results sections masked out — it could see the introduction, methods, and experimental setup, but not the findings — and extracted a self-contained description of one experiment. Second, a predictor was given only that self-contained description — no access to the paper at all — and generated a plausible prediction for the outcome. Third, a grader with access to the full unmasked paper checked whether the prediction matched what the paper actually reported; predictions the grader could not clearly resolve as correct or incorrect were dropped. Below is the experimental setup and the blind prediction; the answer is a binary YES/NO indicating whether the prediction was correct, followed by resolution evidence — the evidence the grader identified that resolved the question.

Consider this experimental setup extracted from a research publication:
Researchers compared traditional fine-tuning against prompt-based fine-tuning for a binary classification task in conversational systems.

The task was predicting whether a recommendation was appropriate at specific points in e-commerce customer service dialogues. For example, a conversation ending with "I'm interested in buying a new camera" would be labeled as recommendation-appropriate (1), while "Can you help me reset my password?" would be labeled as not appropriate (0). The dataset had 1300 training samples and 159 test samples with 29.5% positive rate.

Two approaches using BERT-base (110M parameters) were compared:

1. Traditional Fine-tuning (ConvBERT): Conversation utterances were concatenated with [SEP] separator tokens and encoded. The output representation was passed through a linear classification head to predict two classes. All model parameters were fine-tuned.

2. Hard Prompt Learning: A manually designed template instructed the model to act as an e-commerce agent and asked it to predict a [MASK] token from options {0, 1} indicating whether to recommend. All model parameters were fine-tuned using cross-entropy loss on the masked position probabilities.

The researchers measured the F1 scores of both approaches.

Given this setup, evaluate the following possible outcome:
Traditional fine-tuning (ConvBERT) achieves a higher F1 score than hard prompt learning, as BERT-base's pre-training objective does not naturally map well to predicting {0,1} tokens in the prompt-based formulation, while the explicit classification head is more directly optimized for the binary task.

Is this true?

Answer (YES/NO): NO